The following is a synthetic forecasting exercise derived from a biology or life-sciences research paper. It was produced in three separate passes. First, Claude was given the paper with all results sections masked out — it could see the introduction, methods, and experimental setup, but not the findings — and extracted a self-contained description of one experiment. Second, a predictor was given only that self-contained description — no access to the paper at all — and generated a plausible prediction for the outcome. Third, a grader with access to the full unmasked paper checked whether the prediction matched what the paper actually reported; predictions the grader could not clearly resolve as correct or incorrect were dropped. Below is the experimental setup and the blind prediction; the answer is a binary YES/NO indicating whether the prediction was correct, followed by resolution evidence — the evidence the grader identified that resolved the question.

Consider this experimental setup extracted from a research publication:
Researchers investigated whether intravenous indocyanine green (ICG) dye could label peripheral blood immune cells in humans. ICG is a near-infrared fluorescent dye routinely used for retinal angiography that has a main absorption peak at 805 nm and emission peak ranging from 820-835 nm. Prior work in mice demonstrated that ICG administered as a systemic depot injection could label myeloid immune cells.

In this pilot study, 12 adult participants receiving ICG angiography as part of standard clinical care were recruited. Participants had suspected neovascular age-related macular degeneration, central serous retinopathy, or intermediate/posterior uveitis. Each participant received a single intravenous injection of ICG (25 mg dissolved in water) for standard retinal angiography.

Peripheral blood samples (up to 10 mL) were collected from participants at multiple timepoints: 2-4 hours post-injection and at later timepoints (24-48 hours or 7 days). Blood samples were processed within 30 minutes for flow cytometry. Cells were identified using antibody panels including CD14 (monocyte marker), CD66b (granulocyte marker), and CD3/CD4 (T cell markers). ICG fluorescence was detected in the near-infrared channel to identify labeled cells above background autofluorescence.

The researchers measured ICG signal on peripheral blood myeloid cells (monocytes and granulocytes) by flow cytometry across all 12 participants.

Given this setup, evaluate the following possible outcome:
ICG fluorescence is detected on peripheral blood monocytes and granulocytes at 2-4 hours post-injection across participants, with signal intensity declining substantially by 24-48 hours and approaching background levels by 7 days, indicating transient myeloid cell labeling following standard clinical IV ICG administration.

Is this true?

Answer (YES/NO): NO